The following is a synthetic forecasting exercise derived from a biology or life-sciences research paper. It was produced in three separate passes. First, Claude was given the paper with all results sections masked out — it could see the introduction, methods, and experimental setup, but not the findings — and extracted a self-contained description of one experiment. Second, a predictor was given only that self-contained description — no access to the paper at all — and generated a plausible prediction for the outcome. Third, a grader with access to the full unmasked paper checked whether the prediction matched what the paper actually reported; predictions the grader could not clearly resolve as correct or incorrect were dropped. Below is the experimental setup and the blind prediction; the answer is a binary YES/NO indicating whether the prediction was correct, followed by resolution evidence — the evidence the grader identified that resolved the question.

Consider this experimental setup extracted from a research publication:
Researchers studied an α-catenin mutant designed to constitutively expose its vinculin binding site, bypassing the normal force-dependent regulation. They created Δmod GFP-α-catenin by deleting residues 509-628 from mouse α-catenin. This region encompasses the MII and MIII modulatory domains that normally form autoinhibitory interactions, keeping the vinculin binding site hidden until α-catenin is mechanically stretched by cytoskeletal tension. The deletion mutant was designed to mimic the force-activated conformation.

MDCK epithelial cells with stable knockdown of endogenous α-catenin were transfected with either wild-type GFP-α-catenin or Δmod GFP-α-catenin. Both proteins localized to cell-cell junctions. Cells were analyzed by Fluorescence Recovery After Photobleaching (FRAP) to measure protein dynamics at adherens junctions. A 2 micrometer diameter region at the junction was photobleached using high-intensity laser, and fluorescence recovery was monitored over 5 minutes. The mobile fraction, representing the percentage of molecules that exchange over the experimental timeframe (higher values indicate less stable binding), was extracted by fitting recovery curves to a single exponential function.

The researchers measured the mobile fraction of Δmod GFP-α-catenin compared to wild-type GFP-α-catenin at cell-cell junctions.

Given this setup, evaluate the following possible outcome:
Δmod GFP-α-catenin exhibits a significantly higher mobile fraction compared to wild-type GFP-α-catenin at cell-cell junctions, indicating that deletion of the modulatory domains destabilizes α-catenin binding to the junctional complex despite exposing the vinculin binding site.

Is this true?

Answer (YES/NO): NO